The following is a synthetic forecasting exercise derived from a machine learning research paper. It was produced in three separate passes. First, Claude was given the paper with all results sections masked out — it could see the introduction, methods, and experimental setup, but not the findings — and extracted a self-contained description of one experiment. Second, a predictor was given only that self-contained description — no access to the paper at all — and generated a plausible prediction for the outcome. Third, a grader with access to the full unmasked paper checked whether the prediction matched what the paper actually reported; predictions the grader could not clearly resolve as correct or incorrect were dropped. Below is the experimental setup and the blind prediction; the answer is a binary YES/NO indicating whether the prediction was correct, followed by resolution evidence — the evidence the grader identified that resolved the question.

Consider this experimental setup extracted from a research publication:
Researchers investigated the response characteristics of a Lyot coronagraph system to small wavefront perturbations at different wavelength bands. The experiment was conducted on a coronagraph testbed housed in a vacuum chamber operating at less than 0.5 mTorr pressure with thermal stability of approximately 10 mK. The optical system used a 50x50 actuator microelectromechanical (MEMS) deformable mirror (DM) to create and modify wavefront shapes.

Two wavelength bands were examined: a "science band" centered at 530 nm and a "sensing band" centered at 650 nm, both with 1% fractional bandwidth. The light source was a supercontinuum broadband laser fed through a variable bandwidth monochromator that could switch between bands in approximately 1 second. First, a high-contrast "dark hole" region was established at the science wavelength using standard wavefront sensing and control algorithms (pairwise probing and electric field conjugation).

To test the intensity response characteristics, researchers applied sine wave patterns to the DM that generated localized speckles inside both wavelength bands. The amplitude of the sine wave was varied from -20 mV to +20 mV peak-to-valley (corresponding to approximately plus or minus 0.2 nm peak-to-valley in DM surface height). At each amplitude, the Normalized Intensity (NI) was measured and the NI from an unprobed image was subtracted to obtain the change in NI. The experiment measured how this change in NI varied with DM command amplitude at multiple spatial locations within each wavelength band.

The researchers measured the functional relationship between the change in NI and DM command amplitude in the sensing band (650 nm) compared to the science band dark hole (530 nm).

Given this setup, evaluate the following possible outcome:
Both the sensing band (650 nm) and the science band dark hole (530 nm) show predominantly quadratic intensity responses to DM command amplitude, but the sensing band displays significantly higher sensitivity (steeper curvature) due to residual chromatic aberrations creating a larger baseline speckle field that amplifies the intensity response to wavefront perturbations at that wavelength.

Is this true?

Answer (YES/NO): NO